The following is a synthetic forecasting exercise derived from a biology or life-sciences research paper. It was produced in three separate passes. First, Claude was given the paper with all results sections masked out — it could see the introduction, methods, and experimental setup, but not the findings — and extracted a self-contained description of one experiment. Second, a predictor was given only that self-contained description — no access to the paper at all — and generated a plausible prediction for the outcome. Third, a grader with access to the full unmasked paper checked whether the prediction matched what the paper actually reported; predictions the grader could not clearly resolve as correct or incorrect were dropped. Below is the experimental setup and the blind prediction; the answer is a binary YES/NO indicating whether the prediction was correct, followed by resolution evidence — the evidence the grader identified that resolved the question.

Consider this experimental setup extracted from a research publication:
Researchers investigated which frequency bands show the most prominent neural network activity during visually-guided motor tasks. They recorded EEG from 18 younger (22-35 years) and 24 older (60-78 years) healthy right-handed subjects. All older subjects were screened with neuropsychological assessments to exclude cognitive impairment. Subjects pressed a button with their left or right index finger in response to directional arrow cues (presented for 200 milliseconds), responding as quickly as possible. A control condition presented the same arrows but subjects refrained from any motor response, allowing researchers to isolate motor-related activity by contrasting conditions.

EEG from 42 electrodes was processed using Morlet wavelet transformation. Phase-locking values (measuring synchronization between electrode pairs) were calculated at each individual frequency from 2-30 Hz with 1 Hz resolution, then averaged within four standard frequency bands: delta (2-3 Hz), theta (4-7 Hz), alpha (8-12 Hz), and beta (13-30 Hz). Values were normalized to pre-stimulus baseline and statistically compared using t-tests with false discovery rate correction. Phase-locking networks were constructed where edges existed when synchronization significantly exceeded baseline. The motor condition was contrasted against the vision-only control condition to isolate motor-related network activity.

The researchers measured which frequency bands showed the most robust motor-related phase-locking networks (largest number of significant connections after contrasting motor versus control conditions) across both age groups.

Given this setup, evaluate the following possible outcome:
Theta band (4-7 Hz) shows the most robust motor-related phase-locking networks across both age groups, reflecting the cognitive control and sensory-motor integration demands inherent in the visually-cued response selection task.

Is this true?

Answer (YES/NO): NO